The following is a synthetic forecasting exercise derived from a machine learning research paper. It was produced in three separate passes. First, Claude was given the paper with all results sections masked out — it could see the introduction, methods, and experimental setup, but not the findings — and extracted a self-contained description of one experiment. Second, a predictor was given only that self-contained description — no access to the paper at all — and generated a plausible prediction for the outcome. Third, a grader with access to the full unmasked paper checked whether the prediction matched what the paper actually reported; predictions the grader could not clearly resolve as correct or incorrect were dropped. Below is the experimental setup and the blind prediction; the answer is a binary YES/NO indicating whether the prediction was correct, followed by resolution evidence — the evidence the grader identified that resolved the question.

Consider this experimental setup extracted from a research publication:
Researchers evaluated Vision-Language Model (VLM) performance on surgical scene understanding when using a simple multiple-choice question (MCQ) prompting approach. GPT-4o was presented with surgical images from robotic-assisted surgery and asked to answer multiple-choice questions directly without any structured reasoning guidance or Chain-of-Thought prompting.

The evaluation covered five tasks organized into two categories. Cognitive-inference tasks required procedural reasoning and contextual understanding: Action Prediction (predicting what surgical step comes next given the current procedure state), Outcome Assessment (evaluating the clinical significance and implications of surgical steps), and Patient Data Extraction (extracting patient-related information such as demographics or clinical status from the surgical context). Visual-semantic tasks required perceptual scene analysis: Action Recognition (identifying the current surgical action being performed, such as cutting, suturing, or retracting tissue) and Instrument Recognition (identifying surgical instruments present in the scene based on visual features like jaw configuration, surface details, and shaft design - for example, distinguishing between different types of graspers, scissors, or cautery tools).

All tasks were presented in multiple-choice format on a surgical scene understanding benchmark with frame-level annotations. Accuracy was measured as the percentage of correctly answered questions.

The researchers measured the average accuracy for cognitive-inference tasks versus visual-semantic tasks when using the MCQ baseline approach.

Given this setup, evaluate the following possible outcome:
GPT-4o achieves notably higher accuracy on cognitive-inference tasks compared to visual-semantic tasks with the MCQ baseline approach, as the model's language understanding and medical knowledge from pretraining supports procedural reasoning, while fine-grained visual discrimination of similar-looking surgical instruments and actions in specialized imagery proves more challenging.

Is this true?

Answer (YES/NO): NO